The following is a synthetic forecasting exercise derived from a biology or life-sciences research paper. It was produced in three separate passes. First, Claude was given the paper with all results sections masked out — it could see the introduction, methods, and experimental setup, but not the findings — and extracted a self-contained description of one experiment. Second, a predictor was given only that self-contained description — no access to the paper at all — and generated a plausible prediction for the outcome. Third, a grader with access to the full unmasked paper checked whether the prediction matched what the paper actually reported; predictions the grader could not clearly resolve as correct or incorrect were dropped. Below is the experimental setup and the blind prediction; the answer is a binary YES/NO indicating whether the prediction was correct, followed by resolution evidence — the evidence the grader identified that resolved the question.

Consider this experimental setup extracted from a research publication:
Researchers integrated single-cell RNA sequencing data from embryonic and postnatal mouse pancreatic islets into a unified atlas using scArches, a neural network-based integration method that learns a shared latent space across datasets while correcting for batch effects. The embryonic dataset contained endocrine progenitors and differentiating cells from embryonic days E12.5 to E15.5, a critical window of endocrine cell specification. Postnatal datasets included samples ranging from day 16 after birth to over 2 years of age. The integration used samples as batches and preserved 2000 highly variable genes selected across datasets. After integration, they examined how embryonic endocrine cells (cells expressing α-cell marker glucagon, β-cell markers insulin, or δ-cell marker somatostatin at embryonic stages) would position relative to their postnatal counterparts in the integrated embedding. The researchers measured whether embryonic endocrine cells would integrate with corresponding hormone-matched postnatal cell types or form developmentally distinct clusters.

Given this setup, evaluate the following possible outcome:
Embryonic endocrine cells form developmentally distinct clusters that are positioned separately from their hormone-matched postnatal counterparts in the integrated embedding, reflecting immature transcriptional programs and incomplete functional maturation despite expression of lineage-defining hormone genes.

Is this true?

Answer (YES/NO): NO